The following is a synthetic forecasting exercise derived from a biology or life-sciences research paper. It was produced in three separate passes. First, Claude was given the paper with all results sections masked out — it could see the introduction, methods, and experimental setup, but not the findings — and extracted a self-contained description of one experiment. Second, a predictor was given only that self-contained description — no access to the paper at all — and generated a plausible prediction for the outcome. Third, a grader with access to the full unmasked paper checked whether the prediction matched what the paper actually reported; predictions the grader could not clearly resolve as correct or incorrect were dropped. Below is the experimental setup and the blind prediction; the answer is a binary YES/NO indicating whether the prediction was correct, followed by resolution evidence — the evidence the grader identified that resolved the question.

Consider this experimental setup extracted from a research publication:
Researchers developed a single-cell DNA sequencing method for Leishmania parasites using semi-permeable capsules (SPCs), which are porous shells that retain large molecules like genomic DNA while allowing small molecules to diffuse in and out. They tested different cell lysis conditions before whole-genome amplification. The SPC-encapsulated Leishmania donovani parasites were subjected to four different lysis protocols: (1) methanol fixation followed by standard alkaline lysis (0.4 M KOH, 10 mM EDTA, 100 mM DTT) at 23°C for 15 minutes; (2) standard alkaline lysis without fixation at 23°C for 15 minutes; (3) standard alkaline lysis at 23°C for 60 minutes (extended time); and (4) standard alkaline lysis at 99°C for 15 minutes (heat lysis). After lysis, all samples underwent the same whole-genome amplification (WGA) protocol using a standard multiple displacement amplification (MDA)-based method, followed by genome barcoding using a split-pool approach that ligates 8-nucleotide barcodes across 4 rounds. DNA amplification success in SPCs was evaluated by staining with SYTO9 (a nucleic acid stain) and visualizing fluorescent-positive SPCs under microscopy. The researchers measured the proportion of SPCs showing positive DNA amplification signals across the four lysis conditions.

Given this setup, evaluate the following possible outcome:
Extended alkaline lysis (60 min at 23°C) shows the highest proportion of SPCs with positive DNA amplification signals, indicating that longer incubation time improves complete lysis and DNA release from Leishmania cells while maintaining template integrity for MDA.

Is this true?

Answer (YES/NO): NO